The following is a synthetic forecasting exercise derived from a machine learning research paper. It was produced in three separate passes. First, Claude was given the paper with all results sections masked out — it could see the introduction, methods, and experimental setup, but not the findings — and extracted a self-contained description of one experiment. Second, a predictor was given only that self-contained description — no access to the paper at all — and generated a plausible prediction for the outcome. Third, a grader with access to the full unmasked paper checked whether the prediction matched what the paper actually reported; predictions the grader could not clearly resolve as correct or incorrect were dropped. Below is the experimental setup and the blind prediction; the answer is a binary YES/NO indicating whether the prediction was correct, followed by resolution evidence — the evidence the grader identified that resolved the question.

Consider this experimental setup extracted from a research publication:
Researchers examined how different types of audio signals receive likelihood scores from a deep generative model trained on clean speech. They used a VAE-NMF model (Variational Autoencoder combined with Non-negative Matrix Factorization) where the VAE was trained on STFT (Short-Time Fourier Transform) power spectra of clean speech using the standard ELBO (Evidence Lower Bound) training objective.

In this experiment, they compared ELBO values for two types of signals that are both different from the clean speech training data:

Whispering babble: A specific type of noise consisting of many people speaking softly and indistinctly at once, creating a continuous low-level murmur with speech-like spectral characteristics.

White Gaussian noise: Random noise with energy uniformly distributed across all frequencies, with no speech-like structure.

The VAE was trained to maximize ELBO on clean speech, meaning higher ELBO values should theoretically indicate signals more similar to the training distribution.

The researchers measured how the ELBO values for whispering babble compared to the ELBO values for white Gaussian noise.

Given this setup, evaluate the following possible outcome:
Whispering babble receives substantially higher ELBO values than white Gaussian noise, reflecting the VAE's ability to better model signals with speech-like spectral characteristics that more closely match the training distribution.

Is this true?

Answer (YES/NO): YES